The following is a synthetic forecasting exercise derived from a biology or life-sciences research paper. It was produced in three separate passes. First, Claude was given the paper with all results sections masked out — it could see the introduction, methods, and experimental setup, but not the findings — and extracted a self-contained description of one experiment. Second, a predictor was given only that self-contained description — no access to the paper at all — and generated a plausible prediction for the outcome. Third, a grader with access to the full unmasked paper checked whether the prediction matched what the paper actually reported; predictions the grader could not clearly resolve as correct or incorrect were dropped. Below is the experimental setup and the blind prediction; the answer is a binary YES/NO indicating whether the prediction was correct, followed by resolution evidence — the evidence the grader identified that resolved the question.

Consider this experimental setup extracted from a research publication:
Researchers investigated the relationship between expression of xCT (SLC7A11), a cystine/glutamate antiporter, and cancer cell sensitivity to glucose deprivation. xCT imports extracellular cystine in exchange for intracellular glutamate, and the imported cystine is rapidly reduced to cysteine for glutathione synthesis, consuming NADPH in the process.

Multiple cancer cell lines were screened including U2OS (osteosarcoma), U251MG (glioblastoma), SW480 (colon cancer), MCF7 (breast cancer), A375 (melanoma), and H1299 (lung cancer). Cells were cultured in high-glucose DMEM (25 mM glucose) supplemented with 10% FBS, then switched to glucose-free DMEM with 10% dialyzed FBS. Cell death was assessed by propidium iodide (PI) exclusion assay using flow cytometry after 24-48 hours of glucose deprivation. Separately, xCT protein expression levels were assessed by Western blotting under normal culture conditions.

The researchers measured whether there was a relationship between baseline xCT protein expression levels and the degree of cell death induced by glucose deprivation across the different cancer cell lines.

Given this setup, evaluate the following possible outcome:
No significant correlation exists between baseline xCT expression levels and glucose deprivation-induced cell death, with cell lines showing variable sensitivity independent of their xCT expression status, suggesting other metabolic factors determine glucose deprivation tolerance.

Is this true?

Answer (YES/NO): NO